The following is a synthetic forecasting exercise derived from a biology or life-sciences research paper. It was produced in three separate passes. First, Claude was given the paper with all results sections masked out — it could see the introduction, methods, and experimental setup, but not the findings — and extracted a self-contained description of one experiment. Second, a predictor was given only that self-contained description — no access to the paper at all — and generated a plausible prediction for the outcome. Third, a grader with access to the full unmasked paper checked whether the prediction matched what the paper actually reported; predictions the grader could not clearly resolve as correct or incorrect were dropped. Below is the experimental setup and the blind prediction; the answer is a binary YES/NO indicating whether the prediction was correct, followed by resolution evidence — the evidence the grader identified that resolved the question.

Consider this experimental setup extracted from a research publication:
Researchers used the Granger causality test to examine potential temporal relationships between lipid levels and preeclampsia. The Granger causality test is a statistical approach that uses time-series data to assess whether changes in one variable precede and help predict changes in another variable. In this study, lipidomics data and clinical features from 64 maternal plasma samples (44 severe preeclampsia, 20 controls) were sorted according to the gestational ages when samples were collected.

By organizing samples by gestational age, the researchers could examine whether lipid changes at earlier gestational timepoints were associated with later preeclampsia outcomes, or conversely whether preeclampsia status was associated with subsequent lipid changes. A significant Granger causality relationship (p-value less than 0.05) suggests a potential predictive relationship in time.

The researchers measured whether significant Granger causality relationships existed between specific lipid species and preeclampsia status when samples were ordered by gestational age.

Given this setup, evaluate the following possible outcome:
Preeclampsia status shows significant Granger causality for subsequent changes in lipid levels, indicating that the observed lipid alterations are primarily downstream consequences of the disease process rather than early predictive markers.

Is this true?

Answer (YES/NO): NO